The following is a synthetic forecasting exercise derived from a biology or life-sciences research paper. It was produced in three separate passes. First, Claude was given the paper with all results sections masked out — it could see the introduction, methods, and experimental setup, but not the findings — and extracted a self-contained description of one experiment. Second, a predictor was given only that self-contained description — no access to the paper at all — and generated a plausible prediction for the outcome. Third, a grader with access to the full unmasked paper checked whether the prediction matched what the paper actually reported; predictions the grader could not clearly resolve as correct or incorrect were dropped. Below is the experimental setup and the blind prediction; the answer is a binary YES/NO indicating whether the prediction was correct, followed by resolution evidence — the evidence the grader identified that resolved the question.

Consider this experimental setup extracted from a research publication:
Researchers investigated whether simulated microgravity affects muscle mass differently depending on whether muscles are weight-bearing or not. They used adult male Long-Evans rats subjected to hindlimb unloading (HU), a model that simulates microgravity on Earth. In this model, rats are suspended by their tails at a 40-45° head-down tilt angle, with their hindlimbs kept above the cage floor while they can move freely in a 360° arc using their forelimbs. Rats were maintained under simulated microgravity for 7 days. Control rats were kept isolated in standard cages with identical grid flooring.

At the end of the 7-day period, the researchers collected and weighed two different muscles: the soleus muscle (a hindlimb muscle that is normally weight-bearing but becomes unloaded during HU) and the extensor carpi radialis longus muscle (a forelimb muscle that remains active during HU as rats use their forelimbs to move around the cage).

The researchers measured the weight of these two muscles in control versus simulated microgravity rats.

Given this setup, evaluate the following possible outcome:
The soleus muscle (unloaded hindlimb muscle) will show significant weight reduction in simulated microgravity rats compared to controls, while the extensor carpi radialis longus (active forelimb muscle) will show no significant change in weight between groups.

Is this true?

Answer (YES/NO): YES